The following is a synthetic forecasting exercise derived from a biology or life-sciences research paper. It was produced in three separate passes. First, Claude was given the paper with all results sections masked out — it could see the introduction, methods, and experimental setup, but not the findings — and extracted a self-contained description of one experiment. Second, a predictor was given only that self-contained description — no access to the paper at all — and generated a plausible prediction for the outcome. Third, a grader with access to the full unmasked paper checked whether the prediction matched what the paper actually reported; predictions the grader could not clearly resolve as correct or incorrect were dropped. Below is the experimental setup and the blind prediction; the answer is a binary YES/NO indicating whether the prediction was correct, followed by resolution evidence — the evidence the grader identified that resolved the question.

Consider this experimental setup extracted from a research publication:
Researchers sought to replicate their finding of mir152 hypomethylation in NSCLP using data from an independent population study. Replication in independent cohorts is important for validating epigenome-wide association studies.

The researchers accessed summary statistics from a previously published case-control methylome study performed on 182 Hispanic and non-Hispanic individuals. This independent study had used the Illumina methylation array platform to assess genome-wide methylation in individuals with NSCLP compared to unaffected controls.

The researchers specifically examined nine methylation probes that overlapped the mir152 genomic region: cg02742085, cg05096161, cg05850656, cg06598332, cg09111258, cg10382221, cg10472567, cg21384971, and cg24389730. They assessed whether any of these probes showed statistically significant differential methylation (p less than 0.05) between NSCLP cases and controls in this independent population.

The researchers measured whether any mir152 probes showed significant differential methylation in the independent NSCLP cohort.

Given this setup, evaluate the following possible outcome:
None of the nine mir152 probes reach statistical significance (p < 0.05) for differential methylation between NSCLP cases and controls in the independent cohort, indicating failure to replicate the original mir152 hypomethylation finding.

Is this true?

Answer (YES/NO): NO